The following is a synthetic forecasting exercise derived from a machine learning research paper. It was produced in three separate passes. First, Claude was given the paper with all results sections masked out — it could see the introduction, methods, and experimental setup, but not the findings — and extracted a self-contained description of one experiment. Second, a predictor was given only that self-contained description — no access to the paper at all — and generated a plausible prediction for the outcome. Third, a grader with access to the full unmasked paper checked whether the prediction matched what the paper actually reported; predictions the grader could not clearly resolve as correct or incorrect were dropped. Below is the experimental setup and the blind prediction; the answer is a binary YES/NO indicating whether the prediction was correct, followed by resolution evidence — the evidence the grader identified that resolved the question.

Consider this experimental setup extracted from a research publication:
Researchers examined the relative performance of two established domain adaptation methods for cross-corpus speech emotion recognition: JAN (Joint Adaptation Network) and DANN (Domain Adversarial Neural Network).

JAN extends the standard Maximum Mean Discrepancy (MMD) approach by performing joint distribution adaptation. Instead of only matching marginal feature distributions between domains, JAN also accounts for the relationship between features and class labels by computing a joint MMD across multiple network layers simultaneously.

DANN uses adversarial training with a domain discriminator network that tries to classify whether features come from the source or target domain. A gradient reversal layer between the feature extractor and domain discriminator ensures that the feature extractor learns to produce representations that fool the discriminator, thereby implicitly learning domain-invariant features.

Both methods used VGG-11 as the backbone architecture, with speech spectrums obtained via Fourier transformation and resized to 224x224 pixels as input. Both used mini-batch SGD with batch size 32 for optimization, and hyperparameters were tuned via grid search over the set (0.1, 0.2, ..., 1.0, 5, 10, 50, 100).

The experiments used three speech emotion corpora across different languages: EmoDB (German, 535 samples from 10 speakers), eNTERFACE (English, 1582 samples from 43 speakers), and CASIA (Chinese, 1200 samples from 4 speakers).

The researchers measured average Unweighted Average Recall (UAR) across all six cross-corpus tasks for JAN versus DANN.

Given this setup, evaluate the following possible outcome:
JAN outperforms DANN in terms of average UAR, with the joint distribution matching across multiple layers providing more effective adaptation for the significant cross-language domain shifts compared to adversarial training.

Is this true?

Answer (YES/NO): NO